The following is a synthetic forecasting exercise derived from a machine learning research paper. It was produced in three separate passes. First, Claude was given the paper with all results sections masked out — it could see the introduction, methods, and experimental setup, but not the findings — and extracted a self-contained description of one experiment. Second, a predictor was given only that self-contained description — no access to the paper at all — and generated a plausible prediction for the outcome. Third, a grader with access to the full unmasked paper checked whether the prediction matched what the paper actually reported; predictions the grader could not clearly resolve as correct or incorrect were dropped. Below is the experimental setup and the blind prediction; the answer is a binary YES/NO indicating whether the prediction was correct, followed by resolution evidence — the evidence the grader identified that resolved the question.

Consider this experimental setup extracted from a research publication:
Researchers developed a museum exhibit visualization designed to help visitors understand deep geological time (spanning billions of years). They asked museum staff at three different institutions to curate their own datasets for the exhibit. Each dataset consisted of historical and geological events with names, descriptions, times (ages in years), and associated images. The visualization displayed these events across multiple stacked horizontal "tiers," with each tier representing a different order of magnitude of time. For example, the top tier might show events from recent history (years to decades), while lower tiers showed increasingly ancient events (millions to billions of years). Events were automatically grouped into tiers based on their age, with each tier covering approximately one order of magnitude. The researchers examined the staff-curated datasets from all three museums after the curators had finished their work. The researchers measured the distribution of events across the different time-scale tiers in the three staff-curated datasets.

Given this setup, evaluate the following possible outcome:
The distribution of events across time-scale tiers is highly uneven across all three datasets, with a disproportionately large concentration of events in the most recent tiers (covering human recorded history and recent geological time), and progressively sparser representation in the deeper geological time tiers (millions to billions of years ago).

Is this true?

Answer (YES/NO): NO